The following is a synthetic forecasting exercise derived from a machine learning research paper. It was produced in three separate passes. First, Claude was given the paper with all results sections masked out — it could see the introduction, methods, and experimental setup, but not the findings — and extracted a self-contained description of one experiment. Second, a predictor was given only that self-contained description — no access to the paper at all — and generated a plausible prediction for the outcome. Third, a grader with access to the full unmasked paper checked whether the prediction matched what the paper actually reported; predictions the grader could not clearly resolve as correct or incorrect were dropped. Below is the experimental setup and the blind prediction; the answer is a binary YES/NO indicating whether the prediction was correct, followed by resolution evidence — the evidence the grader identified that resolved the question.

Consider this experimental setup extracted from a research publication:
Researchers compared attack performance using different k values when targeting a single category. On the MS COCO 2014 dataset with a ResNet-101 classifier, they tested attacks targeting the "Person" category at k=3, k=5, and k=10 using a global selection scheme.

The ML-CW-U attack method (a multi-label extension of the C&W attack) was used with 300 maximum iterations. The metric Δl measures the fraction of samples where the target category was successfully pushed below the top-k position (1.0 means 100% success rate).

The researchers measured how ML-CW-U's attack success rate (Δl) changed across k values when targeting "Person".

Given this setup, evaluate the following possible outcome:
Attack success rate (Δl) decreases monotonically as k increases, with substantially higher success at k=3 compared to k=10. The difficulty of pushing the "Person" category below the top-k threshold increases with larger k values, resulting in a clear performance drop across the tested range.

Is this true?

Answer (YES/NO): NO